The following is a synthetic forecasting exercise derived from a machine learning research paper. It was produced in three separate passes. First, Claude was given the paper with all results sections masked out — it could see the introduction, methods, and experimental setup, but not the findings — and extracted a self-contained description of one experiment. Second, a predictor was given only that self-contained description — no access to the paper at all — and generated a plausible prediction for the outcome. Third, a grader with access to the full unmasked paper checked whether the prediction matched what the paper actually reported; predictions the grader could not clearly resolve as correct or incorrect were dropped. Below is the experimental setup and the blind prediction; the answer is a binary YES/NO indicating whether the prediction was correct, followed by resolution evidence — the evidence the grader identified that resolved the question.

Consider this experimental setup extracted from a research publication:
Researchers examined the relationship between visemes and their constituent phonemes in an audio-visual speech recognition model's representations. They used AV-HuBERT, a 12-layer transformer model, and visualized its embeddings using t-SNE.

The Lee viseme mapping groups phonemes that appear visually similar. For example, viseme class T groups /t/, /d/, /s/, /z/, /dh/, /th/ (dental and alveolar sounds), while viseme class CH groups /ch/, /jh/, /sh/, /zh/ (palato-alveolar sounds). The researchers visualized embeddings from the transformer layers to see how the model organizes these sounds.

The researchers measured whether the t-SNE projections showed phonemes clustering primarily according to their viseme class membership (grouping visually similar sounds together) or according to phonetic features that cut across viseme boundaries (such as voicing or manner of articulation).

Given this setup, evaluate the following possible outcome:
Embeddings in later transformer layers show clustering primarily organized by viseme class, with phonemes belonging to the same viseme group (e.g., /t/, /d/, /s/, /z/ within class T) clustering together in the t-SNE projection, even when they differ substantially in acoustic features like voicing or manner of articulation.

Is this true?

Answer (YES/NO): YES